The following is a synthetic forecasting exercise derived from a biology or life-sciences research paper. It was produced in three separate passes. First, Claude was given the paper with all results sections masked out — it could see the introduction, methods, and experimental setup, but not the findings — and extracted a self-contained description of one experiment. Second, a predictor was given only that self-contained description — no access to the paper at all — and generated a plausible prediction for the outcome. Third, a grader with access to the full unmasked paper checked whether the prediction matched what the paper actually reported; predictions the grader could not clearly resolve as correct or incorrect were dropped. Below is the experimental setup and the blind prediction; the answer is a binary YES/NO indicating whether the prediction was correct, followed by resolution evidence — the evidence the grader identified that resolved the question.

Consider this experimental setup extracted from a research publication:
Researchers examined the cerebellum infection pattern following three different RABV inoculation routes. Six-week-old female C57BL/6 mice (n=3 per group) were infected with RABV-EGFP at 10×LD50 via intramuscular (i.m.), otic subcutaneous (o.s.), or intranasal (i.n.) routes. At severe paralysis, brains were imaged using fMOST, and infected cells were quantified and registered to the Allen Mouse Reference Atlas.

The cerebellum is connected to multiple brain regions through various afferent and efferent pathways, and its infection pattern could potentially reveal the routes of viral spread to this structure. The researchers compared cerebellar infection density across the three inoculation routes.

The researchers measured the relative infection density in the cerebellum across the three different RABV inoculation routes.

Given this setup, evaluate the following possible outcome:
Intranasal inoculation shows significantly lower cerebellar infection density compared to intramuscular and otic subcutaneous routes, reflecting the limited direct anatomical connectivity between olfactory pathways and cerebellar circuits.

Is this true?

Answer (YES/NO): NO